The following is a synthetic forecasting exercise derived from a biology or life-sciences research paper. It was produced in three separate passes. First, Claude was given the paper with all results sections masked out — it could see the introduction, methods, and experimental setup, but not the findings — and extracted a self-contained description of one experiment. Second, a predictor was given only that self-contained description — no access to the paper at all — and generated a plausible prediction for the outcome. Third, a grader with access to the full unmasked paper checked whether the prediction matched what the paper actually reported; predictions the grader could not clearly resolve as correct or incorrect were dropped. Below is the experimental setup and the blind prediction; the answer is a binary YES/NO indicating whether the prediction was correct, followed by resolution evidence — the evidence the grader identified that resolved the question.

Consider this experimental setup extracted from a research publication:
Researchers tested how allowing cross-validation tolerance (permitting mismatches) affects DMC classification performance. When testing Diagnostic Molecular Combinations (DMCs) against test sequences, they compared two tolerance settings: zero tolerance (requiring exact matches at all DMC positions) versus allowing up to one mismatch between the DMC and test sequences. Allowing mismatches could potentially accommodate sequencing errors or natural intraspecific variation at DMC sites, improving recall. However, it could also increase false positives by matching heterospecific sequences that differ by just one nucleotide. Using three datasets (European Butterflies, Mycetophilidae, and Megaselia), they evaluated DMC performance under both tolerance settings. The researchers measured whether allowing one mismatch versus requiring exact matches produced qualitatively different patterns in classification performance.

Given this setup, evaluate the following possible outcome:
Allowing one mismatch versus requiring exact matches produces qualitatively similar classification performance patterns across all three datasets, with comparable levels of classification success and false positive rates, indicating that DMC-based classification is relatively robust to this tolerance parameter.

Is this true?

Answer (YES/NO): YES